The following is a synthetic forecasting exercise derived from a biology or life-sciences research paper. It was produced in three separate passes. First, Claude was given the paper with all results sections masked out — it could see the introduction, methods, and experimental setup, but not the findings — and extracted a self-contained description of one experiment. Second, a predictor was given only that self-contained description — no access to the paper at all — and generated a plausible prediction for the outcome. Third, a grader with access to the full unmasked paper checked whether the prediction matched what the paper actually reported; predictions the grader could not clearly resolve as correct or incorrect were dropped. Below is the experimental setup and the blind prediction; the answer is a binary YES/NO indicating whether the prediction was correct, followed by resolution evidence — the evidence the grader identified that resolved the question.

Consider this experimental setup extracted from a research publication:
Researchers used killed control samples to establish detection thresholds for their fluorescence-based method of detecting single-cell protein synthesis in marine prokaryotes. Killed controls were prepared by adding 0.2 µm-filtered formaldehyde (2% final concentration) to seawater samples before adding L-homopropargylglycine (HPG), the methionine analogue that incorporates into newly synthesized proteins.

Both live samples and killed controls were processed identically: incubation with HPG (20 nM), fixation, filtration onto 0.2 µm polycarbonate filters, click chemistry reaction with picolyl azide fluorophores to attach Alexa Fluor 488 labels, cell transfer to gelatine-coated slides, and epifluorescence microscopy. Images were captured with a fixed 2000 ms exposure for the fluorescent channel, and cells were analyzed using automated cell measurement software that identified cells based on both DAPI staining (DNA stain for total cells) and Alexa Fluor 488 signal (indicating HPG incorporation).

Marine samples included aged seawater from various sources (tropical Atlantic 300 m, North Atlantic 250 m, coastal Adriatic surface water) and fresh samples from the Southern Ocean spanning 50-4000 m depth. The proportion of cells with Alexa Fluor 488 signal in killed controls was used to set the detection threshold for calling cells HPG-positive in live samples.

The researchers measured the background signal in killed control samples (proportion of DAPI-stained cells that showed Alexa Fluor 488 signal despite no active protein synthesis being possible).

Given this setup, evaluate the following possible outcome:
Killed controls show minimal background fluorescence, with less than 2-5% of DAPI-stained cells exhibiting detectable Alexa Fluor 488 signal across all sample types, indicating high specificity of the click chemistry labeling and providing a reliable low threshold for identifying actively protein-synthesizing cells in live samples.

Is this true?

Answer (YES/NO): YES